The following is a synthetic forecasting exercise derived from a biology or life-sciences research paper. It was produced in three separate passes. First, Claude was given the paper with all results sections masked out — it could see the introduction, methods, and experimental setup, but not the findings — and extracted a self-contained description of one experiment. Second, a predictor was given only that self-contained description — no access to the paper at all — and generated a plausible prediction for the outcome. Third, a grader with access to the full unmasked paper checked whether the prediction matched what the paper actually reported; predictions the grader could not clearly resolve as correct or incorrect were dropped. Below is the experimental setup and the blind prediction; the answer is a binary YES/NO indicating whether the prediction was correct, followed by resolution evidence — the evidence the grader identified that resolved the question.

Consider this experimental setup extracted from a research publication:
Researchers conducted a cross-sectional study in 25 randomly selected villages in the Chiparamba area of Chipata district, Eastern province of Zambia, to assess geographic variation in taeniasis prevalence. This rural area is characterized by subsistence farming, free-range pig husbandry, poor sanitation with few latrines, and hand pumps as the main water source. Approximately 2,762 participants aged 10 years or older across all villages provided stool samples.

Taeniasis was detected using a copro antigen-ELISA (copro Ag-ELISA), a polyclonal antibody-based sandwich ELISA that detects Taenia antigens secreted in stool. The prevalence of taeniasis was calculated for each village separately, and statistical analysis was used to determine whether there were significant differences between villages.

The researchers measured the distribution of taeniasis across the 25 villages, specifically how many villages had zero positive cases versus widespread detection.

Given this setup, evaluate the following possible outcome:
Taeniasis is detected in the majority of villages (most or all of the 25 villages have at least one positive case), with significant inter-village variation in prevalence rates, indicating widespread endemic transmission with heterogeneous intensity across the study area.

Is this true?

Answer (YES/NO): YES